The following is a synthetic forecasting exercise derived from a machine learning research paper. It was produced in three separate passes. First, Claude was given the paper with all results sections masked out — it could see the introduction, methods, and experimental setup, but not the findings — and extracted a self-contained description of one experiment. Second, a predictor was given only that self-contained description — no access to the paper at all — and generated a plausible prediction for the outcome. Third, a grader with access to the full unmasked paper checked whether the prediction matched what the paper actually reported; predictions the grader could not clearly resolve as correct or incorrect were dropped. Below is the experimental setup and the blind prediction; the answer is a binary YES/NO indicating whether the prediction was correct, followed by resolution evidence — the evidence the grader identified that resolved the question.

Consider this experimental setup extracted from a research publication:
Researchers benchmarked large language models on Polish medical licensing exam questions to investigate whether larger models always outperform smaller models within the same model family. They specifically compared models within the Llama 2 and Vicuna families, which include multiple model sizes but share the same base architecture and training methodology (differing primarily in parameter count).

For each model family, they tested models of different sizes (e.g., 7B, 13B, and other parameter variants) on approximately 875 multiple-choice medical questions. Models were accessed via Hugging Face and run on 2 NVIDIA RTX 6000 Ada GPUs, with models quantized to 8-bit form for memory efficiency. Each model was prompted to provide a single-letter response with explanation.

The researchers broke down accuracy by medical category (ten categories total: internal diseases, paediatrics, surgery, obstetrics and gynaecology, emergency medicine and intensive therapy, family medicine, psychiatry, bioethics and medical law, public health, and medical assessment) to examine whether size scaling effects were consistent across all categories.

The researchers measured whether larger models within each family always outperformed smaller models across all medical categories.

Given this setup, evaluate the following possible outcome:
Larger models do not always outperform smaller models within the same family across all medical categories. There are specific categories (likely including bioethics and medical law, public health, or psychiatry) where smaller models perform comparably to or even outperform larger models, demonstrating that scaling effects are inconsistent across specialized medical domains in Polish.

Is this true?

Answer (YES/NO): NO